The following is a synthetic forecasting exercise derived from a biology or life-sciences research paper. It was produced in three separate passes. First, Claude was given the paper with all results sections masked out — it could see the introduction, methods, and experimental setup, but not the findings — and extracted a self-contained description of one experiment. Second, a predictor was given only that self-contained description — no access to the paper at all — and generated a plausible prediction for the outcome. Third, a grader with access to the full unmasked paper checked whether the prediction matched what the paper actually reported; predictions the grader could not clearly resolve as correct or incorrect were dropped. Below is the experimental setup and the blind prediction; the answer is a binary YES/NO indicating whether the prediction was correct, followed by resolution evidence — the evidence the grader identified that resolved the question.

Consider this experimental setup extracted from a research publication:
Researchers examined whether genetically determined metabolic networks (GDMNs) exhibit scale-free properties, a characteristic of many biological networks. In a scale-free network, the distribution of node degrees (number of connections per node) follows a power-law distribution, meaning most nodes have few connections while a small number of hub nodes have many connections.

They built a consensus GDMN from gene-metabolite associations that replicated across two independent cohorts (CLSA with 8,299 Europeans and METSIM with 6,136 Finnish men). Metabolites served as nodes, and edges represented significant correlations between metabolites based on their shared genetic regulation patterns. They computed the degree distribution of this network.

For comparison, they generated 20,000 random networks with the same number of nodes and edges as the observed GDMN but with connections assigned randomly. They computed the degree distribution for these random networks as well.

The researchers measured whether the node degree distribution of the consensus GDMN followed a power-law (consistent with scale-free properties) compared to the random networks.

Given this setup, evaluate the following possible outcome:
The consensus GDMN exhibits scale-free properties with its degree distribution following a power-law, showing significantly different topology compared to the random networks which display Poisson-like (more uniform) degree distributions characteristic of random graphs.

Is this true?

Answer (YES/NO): YES